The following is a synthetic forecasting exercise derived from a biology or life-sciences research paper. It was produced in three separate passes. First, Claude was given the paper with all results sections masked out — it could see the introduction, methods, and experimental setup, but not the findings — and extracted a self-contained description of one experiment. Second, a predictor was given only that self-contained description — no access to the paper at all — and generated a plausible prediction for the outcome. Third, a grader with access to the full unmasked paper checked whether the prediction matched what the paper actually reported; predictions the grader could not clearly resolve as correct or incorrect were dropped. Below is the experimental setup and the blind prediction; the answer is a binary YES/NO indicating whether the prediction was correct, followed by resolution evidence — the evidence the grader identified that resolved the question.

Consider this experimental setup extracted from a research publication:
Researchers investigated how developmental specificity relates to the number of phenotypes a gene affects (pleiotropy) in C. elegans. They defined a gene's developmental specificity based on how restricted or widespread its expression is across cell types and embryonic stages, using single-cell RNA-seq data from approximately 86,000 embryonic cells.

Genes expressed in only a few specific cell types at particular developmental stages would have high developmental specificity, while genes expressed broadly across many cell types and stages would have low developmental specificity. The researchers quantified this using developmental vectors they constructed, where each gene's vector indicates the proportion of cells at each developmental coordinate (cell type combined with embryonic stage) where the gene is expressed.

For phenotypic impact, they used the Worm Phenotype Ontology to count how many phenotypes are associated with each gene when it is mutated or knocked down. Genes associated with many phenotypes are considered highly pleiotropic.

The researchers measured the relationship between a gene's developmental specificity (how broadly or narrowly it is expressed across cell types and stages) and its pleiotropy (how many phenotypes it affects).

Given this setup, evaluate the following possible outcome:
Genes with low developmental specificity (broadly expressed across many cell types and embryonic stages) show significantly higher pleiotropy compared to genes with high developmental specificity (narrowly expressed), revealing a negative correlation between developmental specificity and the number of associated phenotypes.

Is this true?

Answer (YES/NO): YES